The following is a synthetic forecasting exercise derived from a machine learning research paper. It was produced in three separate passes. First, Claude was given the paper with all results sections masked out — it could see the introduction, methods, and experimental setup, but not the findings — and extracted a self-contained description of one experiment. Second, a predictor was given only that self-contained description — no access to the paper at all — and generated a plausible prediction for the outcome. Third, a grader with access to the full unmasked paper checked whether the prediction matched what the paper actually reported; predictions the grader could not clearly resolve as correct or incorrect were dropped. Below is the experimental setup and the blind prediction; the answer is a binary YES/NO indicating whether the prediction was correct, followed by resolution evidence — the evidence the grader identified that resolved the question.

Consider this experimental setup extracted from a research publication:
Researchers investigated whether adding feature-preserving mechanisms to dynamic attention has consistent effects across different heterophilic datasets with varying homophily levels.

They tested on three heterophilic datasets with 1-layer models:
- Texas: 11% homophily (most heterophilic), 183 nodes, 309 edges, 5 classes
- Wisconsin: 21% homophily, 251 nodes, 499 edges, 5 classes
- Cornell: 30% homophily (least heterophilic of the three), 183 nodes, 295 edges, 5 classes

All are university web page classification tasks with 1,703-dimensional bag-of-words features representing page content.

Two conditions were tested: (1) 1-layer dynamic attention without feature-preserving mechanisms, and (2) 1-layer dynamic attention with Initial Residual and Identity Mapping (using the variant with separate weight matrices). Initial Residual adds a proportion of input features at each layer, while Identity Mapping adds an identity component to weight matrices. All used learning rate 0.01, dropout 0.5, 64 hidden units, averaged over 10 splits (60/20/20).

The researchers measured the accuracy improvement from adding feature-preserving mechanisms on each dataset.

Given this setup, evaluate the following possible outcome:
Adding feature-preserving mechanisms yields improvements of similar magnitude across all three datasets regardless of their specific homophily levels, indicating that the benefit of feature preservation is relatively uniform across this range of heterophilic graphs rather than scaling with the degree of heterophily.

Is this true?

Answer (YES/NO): NO